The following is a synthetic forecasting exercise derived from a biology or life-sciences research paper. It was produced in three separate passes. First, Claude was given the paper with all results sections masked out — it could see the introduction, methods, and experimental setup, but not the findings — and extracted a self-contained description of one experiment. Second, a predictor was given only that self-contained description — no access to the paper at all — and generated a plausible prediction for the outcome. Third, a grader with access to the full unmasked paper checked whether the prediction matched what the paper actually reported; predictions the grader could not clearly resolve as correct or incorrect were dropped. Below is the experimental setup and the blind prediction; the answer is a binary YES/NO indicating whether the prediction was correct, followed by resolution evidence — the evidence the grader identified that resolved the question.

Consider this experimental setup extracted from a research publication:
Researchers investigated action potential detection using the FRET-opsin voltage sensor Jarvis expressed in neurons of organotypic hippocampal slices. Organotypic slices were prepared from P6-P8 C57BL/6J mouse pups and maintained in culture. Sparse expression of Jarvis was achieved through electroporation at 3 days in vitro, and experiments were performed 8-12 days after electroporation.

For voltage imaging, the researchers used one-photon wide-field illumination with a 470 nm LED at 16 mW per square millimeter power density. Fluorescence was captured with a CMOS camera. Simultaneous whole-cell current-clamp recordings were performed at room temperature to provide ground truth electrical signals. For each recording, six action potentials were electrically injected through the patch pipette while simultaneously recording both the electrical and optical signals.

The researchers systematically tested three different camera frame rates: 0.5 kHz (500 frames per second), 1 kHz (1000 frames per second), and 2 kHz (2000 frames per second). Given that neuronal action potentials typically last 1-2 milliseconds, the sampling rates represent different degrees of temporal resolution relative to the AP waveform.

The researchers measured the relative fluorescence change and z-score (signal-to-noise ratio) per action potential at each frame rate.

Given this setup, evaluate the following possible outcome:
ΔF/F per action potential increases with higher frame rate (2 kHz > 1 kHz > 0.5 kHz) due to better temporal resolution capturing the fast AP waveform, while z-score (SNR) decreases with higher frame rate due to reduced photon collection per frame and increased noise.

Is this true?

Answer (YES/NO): NO